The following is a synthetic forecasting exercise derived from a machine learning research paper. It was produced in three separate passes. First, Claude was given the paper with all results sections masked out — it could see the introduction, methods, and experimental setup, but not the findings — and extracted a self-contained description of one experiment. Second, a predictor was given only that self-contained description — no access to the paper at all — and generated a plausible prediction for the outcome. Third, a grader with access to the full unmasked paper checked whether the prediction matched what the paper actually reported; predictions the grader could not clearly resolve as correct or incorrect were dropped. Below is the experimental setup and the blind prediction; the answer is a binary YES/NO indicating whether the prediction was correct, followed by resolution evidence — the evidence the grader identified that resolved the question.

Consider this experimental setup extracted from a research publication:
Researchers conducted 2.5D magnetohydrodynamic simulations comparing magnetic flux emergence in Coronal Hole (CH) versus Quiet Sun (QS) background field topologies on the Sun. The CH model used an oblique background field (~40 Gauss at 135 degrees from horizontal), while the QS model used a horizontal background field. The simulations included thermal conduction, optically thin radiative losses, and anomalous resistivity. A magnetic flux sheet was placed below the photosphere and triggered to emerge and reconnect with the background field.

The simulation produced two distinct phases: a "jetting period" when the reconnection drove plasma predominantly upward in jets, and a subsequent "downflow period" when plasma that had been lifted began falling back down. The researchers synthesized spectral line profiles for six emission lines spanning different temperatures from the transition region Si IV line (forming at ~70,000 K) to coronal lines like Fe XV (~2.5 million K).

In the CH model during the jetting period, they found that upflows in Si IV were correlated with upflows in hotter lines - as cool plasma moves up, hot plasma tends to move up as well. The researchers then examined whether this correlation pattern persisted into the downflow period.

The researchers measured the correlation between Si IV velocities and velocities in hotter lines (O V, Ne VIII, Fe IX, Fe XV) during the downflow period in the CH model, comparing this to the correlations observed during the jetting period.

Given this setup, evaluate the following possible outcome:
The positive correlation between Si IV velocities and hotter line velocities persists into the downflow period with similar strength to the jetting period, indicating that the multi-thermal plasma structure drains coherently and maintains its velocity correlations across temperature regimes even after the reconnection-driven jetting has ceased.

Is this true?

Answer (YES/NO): NO